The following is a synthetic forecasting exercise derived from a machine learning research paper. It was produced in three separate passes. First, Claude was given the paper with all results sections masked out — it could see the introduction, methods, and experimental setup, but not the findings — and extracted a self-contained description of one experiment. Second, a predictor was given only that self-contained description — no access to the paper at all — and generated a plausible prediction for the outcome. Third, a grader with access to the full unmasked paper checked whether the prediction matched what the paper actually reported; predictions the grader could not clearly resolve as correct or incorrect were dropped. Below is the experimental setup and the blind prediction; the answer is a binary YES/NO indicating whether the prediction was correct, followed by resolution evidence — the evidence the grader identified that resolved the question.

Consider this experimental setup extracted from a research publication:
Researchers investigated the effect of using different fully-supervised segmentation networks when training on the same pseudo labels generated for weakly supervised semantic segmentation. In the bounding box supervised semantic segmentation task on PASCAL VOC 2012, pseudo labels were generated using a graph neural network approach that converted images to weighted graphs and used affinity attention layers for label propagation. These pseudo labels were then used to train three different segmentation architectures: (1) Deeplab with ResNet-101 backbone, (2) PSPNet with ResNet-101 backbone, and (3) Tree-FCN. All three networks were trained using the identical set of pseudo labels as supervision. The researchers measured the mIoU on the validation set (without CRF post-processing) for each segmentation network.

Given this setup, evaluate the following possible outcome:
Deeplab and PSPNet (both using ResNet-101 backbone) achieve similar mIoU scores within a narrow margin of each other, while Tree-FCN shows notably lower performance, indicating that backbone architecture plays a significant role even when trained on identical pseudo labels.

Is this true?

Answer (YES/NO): NO